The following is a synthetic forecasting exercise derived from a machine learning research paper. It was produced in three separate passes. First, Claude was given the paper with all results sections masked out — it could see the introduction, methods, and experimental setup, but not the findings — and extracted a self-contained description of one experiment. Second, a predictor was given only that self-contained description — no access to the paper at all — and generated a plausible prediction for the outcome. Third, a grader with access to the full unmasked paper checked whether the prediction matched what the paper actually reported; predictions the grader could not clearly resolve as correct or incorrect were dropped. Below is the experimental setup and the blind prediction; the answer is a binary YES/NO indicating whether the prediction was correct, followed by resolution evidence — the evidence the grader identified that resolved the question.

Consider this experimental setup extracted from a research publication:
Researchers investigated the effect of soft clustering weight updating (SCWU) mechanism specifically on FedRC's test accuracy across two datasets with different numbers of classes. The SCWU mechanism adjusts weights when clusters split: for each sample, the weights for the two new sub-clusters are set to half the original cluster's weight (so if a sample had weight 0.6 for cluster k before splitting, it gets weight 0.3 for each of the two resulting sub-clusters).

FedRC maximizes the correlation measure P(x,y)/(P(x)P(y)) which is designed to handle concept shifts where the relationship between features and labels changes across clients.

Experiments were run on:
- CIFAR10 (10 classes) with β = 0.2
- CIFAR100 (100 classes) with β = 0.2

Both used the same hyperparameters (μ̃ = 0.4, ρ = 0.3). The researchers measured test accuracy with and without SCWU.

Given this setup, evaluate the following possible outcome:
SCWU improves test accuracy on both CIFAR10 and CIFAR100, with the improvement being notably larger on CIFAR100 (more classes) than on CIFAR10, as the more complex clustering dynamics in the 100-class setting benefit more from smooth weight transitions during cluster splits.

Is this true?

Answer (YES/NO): NO